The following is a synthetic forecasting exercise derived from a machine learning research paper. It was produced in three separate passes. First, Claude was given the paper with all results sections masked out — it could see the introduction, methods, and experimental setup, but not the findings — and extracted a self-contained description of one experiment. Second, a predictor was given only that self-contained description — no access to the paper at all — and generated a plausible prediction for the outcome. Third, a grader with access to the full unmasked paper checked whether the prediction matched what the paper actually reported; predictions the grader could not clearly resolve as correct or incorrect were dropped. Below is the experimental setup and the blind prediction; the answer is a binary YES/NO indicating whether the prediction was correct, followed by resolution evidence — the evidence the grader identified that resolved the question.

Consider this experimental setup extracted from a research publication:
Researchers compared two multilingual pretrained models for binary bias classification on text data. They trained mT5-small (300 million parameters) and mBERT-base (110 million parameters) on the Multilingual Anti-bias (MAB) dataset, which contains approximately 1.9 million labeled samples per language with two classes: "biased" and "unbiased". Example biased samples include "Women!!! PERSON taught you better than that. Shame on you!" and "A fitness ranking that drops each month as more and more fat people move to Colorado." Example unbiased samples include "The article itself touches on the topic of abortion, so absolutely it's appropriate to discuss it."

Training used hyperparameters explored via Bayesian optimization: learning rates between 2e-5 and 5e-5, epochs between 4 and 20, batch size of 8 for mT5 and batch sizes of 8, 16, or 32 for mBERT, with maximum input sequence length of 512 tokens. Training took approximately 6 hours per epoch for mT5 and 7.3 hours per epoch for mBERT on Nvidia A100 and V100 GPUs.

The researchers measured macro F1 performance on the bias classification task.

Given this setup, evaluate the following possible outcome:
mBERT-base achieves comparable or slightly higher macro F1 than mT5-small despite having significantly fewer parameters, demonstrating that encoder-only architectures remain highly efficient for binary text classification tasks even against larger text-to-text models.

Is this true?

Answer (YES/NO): NO